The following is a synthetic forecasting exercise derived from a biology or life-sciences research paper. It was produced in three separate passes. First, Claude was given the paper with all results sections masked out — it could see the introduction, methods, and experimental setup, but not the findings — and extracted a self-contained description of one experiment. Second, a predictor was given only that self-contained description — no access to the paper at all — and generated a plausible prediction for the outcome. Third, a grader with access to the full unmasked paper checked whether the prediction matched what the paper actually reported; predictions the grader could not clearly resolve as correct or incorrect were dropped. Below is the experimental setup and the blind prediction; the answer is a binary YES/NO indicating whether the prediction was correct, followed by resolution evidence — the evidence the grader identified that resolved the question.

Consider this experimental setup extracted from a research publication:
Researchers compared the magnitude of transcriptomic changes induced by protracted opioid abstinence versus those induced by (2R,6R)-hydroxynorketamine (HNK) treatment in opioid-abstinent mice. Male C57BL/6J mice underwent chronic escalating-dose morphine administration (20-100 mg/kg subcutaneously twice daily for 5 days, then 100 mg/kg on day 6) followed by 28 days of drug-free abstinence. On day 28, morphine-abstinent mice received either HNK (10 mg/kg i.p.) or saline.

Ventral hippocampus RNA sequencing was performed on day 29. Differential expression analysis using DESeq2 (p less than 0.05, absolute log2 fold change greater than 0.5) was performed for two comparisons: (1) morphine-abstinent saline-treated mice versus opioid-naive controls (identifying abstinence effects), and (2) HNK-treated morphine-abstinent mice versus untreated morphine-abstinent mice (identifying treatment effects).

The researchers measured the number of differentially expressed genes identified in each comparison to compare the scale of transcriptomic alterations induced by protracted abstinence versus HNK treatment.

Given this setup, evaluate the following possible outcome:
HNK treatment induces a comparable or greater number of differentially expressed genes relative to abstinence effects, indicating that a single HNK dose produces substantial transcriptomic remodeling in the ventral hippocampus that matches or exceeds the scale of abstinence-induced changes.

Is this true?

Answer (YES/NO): YES